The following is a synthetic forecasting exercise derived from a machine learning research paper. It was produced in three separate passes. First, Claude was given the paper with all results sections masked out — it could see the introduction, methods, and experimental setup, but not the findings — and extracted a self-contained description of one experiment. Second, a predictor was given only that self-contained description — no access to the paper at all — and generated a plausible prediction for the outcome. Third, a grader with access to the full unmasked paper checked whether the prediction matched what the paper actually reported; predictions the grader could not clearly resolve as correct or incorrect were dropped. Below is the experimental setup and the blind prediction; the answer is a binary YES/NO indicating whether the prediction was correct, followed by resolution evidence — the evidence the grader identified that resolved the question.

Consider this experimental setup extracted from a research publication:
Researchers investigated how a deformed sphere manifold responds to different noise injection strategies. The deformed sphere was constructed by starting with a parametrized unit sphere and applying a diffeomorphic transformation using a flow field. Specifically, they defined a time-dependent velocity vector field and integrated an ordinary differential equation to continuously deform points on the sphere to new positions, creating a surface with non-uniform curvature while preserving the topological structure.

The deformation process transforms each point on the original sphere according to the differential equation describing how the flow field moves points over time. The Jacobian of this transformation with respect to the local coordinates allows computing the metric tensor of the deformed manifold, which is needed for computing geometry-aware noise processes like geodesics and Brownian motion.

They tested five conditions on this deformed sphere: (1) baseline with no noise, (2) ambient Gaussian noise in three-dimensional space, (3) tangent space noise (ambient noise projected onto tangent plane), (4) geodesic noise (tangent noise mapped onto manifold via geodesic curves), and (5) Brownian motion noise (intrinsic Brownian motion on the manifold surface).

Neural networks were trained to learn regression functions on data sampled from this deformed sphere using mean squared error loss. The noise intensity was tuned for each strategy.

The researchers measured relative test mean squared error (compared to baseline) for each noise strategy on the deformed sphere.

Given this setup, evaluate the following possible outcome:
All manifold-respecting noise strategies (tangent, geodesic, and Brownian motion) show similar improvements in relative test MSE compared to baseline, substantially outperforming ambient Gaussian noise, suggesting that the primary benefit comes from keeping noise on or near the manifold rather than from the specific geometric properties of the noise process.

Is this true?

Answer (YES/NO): NO